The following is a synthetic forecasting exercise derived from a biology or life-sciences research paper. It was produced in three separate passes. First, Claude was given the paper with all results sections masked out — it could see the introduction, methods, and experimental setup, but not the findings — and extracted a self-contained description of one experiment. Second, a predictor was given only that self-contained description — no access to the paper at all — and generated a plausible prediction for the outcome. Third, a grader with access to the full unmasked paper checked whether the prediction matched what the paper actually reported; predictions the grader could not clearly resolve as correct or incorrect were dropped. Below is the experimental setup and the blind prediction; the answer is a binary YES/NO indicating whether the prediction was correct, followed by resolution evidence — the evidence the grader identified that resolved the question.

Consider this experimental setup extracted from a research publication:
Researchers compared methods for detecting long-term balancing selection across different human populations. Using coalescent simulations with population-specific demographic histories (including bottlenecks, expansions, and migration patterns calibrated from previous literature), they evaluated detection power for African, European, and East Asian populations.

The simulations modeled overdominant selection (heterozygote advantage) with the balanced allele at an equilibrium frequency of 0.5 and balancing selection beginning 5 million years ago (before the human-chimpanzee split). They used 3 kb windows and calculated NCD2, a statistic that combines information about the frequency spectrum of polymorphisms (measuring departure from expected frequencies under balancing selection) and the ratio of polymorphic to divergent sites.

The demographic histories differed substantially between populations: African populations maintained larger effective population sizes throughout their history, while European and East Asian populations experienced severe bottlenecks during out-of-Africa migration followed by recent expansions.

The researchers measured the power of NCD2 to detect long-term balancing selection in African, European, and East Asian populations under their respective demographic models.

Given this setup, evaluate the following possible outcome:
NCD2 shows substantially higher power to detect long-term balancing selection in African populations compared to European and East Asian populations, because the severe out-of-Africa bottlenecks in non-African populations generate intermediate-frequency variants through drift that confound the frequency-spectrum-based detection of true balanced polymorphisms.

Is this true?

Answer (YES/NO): NO